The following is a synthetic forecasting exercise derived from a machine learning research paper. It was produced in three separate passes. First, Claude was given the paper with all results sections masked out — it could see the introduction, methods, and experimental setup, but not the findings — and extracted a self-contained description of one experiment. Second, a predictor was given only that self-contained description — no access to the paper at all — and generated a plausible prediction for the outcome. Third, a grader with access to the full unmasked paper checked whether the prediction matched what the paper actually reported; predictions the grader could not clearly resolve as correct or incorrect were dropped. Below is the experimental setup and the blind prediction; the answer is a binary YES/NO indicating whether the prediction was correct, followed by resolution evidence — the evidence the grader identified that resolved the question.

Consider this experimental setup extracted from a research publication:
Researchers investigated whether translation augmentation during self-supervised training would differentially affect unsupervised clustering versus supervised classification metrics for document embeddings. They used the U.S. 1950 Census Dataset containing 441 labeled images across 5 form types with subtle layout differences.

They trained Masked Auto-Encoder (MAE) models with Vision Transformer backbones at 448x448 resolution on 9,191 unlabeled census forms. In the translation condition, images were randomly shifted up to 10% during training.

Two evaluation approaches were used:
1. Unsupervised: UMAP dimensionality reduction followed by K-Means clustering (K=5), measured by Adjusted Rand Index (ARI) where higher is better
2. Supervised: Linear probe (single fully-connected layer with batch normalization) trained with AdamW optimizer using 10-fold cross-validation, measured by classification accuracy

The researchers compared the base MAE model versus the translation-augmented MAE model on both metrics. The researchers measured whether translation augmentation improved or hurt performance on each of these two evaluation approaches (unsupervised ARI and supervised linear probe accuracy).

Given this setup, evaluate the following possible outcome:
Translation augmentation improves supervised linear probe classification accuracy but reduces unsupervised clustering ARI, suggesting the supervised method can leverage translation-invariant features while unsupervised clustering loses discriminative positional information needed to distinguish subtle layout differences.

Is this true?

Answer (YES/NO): NO